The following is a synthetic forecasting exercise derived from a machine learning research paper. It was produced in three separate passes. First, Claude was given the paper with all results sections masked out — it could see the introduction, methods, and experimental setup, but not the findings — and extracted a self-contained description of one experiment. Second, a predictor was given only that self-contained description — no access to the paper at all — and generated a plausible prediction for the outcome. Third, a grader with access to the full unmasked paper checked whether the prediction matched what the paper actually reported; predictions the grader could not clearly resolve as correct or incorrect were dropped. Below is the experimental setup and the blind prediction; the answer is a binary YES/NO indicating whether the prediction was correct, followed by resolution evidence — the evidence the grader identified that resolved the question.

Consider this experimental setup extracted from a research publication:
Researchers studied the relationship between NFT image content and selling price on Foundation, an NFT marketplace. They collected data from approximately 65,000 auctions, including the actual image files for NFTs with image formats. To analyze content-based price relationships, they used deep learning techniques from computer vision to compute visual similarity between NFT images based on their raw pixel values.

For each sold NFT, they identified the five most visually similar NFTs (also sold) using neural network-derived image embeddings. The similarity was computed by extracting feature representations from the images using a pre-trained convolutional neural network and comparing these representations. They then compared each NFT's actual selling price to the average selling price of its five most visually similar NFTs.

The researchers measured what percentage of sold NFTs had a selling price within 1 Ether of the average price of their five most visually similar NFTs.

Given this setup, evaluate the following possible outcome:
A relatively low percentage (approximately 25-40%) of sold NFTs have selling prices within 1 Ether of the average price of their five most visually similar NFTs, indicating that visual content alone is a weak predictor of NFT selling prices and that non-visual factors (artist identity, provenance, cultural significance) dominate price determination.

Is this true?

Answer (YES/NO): NO